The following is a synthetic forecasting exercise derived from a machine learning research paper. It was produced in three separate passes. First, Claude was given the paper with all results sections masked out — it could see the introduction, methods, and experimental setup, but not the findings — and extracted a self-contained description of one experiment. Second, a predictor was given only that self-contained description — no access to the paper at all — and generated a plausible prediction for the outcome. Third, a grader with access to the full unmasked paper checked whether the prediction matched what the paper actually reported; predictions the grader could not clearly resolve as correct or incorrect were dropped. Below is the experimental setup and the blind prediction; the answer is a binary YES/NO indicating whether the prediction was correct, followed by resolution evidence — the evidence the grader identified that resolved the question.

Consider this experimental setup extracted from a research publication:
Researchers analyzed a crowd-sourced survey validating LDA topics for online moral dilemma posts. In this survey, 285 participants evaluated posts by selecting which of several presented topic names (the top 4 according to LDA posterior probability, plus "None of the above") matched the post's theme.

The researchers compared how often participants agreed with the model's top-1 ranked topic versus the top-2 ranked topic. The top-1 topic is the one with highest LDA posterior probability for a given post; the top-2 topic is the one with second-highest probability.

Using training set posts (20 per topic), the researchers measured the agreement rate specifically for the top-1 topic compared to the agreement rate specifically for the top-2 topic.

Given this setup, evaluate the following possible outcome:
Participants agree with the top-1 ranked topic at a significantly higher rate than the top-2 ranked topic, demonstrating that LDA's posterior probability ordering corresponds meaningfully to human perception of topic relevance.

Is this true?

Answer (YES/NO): YES